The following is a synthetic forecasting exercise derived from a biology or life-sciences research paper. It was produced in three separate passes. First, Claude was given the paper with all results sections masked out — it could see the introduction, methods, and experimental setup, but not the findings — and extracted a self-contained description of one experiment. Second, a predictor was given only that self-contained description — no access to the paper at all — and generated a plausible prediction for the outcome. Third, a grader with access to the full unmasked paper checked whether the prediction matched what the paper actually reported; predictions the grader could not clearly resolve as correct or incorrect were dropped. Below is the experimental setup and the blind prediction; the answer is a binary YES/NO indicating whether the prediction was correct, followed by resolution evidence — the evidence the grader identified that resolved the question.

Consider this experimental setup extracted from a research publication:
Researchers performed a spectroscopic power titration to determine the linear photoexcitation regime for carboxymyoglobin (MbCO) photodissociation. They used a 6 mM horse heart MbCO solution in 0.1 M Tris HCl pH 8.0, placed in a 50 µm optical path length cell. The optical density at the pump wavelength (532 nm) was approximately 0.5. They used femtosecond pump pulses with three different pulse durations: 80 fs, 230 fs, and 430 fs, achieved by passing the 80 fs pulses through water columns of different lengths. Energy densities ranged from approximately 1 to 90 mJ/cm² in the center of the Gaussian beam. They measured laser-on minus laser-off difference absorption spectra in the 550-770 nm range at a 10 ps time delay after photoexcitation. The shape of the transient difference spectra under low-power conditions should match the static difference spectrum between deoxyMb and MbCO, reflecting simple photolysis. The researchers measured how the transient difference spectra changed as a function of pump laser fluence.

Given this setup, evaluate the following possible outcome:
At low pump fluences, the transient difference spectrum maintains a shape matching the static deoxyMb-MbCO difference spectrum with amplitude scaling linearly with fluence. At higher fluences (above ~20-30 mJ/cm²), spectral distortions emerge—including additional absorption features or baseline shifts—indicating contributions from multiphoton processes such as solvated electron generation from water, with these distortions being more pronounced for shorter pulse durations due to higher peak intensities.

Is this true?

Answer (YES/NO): NO